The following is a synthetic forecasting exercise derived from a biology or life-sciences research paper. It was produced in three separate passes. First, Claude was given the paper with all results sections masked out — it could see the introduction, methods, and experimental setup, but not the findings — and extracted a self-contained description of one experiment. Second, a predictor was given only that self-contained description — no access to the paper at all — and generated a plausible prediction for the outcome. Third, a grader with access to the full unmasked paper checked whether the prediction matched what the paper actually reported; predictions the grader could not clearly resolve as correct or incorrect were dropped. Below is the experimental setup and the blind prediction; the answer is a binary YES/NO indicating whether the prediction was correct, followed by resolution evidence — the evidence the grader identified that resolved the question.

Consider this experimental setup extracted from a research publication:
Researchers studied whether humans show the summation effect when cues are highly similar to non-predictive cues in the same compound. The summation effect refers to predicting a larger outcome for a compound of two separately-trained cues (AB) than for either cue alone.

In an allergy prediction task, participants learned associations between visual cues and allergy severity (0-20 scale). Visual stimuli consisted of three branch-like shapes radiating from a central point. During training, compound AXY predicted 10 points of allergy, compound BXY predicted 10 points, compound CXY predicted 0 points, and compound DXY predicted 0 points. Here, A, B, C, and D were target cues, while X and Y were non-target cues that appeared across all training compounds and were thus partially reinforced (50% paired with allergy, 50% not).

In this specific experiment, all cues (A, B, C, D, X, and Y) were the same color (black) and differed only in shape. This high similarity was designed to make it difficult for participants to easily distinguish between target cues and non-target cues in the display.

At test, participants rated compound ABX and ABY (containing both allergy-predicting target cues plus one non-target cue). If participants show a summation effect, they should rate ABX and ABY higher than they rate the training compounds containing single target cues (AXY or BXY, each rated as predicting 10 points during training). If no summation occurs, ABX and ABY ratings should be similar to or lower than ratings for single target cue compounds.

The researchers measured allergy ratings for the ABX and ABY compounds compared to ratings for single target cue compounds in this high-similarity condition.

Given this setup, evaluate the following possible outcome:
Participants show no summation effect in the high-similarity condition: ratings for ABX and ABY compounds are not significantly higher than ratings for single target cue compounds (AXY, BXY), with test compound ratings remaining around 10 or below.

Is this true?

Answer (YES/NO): YES